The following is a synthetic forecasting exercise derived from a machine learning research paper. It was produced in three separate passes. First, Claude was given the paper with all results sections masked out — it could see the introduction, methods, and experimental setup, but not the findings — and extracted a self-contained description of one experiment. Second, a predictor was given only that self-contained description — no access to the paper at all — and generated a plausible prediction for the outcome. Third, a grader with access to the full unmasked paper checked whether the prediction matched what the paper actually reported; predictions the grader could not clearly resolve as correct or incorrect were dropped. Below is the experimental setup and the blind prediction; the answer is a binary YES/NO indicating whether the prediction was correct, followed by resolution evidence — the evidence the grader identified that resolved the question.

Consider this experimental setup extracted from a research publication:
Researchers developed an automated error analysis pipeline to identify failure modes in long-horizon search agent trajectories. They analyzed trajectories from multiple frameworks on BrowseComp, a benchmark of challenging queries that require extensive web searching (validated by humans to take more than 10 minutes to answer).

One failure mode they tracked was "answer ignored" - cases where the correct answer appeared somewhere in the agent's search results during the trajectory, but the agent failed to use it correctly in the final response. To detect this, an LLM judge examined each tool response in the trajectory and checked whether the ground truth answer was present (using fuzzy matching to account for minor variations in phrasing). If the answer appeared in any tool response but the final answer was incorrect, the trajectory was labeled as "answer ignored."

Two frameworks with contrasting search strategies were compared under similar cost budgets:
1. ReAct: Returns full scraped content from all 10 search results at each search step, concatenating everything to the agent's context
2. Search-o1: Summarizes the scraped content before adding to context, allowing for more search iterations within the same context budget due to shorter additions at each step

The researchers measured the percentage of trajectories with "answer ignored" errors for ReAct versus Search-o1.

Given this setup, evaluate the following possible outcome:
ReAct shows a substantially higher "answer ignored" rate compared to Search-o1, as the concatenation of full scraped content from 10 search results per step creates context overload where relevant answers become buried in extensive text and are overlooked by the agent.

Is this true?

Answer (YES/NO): NO